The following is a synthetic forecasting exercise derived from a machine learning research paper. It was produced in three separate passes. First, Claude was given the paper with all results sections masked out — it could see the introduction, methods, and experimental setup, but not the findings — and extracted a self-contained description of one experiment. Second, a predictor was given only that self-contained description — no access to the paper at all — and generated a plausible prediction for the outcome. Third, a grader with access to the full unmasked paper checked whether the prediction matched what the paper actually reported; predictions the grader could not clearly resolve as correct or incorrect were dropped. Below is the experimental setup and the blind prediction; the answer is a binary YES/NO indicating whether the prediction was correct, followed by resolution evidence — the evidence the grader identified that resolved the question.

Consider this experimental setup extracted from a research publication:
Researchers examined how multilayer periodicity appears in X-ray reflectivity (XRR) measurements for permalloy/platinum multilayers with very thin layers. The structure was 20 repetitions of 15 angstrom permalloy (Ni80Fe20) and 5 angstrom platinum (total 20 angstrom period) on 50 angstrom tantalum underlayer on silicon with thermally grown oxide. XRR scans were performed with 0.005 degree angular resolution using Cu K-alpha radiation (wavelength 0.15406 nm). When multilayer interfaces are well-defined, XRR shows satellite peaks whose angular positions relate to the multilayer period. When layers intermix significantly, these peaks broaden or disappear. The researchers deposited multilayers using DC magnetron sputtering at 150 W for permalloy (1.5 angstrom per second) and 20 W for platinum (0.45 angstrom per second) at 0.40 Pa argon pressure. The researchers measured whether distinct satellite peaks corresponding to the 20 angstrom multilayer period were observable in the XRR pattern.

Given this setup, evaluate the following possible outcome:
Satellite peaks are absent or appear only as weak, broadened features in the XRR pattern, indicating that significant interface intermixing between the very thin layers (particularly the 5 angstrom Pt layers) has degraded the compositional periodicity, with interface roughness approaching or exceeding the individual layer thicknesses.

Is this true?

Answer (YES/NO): NO